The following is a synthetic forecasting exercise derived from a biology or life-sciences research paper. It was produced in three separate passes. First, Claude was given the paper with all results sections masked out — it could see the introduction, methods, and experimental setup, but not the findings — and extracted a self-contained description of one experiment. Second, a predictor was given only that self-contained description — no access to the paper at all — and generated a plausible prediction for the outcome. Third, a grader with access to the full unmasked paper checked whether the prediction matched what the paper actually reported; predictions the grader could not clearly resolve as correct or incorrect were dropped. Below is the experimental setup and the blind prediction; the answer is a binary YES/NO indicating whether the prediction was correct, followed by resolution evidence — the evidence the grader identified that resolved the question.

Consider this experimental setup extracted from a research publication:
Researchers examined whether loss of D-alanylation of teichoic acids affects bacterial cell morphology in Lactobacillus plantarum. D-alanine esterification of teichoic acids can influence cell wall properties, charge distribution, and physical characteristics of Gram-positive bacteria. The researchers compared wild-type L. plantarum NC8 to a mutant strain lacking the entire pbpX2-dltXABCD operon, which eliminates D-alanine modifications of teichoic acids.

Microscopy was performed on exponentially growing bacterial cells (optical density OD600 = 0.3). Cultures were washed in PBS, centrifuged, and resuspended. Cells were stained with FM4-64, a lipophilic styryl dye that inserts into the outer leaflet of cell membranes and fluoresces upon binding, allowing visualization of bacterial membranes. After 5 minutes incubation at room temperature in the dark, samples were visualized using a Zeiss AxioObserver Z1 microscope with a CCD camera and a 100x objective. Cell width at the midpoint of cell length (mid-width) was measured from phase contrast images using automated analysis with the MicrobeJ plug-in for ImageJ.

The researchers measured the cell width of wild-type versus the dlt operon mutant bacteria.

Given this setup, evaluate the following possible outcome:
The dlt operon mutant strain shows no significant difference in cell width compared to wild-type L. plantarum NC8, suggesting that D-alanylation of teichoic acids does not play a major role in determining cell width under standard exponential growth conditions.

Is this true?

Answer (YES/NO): NO